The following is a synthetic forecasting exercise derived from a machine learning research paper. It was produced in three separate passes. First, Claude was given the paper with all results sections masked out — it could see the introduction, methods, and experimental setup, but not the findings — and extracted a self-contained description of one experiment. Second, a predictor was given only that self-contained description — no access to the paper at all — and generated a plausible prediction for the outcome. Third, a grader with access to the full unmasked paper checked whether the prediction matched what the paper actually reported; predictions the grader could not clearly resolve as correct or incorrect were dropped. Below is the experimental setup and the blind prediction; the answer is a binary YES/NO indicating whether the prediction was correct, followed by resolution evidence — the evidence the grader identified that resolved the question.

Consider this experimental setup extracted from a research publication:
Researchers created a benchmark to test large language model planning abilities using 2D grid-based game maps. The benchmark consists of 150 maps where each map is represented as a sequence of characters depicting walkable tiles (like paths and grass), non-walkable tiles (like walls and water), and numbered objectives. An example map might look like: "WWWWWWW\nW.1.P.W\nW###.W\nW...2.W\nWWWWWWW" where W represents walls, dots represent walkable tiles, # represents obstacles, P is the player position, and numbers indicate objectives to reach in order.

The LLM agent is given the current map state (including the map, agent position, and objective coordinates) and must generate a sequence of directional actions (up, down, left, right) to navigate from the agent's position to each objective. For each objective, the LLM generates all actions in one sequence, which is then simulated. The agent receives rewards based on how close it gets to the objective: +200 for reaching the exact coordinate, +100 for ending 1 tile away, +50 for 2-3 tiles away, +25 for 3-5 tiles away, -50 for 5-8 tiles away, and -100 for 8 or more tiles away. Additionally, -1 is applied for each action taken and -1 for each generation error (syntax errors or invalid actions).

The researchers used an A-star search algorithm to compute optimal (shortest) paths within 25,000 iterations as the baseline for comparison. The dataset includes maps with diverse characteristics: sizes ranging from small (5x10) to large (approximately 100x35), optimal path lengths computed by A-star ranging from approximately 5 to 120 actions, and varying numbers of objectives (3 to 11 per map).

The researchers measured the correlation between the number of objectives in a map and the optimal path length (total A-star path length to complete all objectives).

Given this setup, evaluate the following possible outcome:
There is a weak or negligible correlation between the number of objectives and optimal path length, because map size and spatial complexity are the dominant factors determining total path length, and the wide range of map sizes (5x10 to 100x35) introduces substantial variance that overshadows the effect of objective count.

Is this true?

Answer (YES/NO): YES